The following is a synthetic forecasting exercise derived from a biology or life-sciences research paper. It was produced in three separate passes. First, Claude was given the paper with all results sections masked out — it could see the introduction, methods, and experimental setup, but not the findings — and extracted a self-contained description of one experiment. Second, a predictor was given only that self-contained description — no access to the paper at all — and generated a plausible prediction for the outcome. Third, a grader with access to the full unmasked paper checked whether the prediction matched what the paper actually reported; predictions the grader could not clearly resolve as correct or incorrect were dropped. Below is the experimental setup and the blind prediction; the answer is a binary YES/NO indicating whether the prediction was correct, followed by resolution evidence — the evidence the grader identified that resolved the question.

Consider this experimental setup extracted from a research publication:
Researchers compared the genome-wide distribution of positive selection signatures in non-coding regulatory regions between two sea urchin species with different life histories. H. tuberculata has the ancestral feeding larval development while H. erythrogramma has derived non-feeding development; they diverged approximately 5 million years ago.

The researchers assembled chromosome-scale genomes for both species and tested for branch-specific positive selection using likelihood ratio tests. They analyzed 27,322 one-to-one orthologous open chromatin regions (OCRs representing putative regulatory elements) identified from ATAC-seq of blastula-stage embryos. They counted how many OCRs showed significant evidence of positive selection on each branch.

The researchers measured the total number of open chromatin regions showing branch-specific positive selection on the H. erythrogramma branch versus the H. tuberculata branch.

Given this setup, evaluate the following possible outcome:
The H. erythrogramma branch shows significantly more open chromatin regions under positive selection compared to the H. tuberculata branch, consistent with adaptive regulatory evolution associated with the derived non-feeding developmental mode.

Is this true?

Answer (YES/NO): YES